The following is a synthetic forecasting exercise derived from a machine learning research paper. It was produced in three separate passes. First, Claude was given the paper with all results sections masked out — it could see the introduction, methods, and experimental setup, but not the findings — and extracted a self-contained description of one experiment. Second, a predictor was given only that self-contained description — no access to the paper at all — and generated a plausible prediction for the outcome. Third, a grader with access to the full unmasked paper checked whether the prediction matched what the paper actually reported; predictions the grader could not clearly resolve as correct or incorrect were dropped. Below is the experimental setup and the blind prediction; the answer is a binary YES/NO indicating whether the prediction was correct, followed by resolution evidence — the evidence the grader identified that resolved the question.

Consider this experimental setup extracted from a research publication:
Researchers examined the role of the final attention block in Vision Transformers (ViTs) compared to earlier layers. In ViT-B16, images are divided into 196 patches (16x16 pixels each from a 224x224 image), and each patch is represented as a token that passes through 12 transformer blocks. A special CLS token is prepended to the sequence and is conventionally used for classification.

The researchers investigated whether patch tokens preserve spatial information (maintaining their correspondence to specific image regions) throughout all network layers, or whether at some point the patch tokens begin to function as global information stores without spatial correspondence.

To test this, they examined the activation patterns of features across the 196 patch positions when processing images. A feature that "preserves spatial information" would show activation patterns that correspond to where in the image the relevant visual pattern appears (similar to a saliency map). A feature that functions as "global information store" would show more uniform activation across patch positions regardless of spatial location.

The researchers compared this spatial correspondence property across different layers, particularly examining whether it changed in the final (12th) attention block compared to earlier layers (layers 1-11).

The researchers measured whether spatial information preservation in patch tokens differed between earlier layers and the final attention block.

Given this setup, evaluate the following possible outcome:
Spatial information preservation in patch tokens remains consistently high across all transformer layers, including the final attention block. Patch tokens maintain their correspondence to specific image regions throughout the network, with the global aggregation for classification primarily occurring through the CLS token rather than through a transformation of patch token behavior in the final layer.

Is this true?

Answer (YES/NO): NO